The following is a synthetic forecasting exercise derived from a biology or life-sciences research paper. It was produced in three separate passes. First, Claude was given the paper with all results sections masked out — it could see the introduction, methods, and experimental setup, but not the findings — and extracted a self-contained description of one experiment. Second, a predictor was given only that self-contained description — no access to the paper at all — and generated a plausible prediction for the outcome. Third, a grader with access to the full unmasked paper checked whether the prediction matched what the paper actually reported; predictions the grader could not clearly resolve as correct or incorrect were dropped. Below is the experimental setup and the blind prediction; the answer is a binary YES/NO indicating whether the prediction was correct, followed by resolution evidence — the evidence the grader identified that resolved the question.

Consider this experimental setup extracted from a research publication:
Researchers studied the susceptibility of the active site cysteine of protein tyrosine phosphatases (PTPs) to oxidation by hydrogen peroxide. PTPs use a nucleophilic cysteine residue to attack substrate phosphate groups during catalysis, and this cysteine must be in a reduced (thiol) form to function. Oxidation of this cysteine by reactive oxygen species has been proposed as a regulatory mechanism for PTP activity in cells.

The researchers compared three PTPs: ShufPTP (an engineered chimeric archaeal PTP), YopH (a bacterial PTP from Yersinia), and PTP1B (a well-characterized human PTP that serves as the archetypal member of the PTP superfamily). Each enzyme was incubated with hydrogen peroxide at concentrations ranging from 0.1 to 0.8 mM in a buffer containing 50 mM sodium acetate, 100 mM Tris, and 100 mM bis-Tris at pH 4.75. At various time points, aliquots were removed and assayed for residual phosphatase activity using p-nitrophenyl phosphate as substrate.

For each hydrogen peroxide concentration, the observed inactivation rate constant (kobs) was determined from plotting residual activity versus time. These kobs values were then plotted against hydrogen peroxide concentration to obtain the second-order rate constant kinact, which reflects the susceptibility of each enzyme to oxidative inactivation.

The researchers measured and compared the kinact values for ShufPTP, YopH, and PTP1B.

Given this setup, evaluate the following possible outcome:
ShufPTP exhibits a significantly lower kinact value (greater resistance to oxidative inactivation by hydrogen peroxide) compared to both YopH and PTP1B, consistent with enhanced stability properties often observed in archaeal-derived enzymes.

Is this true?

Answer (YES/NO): NO